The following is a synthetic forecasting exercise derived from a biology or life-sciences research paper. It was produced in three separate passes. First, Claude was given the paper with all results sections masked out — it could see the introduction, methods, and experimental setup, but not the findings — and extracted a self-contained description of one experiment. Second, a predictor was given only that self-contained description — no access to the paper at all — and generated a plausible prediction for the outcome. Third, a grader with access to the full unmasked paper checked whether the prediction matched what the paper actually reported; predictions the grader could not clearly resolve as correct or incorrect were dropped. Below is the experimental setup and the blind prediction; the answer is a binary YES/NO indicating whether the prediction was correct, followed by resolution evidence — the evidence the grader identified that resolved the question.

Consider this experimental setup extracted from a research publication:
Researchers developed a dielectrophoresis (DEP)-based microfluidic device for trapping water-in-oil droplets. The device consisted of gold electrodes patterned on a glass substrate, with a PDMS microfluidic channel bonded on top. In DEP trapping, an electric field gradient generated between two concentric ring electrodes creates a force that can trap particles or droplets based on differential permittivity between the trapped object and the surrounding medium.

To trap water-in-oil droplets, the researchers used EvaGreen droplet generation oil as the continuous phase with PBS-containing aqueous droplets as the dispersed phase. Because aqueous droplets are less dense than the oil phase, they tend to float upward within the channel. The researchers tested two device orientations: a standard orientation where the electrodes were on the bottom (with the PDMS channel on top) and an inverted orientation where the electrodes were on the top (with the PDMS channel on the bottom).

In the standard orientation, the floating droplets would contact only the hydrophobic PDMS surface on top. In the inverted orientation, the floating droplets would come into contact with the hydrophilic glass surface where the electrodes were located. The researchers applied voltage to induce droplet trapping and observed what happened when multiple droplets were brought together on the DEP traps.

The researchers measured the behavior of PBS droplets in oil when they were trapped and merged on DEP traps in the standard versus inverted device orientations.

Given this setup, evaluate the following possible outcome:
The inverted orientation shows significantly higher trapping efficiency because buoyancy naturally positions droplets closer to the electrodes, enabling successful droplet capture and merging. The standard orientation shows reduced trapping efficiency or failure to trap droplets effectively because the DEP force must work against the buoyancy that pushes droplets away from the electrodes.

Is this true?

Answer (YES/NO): NO